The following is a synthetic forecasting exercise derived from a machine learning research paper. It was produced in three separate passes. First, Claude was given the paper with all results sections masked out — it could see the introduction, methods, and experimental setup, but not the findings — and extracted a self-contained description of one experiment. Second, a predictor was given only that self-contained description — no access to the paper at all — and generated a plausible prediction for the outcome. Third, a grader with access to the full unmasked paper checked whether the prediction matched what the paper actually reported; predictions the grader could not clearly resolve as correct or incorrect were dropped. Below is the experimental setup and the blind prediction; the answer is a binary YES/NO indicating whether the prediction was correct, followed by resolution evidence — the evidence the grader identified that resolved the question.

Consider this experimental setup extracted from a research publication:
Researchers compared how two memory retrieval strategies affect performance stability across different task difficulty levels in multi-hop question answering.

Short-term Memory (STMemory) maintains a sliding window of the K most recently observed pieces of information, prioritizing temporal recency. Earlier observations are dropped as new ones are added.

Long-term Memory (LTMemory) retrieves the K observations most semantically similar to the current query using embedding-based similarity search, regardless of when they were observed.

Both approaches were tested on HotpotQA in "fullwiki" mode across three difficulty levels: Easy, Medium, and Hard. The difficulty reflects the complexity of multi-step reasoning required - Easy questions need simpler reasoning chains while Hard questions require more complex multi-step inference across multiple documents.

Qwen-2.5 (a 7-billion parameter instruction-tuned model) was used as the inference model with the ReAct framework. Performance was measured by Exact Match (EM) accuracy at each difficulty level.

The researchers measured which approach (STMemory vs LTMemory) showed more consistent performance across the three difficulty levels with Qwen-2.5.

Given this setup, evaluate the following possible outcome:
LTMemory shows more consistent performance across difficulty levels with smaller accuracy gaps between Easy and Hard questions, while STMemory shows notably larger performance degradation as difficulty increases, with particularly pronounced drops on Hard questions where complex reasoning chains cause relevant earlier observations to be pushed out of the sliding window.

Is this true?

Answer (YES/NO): YES